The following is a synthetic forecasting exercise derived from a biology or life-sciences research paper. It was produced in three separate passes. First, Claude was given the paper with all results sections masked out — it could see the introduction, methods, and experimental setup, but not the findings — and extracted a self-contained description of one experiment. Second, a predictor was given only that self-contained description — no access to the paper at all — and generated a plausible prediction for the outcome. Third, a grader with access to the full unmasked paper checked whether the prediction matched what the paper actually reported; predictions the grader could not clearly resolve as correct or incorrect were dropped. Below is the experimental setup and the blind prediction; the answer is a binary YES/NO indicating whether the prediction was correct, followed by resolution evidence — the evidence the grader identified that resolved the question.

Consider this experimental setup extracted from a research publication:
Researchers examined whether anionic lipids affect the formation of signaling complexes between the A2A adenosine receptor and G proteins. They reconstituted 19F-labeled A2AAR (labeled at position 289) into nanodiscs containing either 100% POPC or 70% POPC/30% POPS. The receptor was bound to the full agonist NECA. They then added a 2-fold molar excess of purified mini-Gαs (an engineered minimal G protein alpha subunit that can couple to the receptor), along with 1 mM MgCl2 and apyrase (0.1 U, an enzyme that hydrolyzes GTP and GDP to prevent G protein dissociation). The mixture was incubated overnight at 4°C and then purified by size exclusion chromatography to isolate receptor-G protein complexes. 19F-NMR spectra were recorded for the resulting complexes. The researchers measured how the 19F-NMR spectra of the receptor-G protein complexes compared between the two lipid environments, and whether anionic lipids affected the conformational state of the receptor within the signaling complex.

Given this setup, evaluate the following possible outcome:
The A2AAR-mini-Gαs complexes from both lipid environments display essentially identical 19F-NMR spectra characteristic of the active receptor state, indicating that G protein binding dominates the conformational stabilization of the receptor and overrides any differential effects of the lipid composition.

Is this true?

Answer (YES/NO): NO